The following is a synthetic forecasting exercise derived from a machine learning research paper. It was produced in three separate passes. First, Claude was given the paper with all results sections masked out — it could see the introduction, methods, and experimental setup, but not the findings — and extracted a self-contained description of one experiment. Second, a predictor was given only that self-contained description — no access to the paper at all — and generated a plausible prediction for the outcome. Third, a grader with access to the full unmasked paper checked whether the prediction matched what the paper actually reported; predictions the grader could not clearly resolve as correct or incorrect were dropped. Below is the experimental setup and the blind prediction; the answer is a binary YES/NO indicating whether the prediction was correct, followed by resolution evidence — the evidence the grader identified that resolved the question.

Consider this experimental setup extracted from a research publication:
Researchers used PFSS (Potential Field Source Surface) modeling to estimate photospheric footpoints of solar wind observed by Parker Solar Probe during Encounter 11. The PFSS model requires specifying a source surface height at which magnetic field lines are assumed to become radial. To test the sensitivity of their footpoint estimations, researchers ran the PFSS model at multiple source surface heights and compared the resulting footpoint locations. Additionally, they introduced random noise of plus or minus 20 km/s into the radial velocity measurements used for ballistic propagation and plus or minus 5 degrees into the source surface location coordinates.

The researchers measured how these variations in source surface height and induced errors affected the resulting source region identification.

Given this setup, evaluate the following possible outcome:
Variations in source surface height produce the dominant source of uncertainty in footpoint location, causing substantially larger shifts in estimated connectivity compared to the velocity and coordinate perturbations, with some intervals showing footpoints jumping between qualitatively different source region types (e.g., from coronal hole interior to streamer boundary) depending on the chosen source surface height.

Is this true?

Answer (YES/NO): NO